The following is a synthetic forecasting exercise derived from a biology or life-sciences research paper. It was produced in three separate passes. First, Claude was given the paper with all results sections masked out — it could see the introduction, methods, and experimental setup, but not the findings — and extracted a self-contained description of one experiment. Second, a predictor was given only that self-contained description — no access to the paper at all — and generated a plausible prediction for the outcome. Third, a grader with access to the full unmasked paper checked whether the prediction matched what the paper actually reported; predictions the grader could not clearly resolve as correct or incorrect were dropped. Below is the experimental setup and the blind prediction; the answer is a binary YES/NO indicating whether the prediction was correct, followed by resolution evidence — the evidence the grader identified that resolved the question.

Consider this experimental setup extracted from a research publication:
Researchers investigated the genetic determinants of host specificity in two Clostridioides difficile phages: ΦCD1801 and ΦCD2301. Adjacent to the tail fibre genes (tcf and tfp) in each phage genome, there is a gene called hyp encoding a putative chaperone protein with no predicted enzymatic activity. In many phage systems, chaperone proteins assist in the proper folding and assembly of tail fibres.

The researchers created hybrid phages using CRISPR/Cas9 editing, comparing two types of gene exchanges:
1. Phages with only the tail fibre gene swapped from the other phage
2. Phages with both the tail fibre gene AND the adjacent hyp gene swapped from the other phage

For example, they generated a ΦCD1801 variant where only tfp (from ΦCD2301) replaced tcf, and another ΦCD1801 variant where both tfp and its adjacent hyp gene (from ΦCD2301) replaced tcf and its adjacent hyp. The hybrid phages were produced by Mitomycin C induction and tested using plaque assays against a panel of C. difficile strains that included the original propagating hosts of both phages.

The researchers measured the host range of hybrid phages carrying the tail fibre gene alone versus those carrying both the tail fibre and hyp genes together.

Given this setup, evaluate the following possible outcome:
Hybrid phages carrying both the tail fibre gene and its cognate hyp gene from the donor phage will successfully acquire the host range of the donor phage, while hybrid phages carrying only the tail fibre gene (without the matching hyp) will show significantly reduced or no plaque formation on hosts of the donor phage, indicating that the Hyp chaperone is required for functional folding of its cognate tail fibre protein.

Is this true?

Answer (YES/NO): YES